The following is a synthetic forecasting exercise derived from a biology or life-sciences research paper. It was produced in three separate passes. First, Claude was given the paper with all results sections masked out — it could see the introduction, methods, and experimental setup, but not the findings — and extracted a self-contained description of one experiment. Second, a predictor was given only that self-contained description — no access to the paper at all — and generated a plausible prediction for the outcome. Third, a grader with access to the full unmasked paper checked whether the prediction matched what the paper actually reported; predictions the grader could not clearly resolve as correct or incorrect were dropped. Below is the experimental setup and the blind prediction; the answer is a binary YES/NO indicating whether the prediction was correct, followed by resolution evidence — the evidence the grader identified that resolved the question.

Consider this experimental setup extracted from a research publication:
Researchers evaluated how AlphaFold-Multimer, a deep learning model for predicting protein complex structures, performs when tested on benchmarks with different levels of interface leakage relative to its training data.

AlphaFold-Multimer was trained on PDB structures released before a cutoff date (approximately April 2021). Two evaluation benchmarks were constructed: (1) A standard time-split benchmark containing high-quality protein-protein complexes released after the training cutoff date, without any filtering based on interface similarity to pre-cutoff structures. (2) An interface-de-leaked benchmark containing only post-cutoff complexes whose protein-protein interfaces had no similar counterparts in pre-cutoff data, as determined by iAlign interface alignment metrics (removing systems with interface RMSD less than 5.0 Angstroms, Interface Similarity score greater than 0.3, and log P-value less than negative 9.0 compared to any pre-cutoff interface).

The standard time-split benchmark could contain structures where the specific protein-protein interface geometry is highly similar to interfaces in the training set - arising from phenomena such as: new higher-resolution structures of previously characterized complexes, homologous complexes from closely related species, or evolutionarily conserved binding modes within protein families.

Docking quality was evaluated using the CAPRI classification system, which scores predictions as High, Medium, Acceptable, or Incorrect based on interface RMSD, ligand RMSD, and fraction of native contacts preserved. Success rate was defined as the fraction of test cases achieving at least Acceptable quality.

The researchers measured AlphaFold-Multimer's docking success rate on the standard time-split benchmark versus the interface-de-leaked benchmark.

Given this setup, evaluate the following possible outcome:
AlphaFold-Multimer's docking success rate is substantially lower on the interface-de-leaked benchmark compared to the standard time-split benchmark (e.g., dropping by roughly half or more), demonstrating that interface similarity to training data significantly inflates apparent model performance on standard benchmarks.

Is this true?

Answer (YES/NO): NO